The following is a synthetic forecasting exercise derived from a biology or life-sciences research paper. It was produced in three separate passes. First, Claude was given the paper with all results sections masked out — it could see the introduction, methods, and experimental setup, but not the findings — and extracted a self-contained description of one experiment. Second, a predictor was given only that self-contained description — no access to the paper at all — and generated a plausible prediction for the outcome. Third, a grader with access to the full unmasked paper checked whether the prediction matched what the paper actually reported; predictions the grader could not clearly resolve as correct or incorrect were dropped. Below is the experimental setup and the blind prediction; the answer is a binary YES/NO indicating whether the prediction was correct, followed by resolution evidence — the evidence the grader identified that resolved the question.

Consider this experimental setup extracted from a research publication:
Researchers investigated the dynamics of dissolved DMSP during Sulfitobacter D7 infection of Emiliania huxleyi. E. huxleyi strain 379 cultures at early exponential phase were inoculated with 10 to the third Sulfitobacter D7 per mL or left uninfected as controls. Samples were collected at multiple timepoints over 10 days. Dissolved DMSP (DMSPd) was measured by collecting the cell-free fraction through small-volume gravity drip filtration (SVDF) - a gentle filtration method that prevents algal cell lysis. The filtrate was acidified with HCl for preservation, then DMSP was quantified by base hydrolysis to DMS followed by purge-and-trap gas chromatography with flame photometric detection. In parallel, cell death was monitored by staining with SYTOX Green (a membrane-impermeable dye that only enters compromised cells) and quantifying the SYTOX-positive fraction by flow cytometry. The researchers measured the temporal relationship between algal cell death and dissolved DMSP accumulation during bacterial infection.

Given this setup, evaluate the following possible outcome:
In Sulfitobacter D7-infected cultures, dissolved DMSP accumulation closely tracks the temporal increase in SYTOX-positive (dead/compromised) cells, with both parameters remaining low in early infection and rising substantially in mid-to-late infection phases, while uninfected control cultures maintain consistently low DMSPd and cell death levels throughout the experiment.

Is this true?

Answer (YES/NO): NO